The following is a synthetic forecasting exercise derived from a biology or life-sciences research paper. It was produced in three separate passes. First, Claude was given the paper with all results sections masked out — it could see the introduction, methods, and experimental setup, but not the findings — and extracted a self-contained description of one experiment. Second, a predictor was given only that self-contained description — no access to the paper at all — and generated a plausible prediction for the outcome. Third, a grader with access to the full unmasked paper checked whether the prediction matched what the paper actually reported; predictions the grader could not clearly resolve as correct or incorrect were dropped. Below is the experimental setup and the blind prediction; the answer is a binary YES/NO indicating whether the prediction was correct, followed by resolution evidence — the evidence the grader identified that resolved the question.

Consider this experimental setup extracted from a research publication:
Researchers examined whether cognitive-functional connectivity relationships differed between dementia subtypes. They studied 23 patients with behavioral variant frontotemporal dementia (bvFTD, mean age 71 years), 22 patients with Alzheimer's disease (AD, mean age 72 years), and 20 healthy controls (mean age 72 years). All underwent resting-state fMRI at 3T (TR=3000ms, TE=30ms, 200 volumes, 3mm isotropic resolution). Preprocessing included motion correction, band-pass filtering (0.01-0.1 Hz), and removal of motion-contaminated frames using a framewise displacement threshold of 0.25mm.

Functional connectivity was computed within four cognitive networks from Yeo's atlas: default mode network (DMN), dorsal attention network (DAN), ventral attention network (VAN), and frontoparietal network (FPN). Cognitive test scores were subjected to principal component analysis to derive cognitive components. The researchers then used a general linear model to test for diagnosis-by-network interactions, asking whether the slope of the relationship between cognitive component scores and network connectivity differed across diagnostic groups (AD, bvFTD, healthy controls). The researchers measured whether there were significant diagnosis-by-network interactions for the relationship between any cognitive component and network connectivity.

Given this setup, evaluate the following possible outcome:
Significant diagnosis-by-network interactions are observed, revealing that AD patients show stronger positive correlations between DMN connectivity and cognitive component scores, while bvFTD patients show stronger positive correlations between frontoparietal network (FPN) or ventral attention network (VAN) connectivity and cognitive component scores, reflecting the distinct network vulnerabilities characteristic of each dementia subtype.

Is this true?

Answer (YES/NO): NO